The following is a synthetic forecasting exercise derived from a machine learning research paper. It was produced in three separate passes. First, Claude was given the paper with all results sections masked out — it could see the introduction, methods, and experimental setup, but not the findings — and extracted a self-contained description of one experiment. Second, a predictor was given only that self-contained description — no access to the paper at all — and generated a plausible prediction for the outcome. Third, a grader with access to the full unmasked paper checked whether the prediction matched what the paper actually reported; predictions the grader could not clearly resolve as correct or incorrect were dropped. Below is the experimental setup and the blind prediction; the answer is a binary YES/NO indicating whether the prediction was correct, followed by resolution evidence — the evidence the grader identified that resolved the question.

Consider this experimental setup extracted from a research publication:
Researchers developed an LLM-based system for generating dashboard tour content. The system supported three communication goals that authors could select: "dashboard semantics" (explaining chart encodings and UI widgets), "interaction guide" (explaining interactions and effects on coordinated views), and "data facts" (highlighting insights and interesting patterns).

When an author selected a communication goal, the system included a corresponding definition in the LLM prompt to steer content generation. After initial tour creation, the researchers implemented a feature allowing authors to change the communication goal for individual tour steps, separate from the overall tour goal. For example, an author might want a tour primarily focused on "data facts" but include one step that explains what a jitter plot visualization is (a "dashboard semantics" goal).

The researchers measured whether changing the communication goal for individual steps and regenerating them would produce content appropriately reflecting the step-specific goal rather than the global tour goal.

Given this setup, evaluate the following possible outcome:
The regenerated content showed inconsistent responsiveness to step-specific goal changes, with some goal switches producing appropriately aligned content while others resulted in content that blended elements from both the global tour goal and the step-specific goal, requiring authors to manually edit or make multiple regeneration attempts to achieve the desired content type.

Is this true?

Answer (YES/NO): NO